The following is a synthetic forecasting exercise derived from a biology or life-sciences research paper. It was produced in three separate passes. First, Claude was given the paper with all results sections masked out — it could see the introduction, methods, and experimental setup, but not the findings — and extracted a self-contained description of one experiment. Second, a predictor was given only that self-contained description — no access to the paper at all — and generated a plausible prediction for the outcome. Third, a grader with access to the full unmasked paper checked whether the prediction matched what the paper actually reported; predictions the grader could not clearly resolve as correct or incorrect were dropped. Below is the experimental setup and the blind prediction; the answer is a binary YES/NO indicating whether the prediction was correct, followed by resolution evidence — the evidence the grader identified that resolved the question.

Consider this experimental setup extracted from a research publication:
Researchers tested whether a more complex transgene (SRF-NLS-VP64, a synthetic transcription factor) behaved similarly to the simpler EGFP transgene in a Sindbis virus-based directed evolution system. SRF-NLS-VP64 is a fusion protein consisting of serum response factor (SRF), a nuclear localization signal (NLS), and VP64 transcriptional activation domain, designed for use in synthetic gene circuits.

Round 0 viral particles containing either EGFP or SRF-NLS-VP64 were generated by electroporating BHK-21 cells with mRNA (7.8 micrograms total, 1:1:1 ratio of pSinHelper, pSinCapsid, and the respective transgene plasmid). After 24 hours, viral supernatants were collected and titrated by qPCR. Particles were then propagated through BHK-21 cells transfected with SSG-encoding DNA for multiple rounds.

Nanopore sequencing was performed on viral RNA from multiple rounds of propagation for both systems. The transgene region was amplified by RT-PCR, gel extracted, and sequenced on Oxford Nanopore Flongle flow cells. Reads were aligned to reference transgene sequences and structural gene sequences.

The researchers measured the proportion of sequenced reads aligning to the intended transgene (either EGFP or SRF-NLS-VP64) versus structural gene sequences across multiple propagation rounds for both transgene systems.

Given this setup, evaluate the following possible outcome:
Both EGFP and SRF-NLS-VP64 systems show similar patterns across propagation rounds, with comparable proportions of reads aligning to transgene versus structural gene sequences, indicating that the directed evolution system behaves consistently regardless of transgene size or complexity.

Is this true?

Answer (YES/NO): NO